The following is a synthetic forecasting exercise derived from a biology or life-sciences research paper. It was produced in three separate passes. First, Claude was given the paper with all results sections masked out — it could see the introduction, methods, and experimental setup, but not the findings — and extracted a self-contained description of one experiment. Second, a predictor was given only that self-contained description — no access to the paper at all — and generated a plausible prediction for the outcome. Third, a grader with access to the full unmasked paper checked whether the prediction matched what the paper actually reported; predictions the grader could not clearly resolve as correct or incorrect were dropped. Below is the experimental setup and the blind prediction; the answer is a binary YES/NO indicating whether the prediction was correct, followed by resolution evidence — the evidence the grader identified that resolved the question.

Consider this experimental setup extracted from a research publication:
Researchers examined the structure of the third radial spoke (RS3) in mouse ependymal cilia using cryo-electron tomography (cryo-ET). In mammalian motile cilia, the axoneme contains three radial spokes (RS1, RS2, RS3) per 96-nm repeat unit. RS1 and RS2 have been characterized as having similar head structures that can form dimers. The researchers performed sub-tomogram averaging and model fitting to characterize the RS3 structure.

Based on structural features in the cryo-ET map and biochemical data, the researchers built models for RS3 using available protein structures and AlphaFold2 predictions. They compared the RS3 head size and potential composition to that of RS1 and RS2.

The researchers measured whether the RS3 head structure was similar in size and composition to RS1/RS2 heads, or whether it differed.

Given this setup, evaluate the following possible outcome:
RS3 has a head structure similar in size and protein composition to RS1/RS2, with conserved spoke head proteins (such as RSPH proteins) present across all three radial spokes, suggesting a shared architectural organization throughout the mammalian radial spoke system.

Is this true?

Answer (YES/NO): NO